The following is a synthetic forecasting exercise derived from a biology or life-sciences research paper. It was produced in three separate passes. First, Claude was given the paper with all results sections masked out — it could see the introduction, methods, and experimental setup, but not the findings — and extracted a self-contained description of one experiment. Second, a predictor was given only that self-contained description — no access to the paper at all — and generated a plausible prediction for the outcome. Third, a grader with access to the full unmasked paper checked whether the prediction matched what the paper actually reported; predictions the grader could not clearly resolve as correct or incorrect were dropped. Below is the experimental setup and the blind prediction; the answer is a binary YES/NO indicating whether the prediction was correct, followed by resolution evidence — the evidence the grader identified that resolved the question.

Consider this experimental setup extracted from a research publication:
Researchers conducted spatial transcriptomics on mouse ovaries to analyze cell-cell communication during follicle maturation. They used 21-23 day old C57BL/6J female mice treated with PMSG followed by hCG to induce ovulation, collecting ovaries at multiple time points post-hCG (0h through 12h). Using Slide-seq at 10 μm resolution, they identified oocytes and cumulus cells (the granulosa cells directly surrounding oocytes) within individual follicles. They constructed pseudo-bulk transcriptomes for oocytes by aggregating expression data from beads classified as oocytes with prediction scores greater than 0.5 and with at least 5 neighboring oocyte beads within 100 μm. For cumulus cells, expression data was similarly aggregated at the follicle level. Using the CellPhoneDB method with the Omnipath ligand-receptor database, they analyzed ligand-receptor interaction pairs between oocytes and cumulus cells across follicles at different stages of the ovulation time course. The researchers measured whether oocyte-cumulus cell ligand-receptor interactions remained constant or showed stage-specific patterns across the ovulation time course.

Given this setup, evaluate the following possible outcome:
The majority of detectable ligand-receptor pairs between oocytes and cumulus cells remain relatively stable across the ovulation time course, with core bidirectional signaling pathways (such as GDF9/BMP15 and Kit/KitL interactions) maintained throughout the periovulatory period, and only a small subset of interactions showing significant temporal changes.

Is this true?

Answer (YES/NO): NO